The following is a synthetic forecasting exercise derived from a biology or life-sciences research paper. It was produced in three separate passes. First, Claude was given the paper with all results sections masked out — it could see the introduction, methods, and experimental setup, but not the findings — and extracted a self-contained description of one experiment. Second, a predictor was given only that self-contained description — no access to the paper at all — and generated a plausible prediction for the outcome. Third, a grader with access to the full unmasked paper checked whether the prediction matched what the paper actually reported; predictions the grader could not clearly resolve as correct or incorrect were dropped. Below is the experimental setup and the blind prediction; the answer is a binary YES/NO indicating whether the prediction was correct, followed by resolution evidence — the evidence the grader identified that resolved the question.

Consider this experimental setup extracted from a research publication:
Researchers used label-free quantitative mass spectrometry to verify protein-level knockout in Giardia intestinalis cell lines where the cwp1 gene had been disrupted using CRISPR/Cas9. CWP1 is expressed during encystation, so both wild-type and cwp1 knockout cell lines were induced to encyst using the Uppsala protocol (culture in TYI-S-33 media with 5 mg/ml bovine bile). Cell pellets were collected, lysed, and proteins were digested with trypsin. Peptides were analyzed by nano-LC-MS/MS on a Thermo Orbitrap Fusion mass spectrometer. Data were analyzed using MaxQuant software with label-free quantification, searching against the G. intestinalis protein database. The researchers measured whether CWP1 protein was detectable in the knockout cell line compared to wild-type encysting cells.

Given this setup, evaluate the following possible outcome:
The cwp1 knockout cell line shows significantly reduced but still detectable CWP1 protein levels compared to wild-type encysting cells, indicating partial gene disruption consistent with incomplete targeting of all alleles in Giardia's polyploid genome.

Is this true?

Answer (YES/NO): NO